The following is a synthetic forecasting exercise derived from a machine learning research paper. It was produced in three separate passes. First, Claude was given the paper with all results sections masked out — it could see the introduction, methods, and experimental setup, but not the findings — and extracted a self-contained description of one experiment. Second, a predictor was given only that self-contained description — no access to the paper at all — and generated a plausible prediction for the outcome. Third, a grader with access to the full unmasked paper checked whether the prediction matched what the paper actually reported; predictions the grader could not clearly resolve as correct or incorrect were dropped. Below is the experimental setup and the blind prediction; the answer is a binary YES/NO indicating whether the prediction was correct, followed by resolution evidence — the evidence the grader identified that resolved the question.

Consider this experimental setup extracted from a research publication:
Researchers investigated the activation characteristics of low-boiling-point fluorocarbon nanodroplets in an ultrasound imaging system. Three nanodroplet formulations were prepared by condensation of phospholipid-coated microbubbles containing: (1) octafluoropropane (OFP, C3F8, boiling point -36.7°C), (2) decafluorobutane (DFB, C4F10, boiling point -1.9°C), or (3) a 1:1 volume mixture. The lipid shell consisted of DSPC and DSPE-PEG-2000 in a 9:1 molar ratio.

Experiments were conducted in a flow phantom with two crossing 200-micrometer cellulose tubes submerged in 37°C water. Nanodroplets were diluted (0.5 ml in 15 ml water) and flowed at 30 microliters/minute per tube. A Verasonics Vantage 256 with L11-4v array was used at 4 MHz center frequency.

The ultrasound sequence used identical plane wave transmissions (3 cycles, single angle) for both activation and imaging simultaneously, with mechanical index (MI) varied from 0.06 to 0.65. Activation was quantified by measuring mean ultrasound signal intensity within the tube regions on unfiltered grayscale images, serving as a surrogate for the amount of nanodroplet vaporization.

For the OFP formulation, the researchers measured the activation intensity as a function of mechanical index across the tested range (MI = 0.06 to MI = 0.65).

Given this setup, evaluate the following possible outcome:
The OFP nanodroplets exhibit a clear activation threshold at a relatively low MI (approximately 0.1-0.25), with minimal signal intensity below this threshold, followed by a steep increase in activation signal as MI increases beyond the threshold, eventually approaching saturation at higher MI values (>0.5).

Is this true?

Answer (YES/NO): NO